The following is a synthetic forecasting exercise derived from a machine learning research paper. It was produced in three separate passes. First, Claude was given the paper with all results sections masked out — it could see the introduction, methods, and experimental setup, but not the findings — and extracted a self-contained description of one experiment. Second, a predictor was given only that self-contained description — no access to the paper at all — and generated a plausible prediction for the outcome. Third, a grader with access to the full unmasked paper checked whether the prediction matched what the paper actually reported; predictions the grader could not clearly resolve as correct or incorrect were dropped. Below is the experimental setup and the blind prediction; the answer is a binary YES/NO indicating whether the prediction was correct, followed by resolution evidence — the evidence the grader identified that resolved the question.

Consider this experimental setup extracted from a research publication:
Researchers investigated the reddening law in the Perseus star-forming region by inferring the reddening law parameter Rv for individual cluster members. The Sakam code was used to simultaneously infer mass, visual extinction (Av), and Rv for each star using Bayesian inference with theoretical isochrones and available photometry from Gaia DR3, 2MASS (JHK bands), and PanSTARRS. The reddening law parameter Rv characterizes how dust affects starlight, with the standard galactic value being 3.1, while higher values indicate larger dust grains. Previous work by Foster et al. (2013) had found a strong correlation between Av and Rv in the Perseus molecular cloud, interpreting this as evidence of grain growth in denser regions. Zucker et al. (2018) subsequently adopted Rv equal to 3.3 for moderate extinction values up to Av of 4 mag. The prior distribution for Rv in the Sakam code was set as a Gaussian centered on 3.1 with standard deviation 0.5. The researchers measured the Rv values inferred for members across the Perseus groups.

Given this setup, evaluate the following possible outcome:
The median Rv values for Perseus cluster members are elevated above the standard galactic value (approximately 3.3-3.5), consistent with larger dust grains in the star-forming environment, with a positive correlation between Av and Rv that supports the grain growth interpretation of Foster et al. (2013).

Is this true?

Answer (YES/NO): NO